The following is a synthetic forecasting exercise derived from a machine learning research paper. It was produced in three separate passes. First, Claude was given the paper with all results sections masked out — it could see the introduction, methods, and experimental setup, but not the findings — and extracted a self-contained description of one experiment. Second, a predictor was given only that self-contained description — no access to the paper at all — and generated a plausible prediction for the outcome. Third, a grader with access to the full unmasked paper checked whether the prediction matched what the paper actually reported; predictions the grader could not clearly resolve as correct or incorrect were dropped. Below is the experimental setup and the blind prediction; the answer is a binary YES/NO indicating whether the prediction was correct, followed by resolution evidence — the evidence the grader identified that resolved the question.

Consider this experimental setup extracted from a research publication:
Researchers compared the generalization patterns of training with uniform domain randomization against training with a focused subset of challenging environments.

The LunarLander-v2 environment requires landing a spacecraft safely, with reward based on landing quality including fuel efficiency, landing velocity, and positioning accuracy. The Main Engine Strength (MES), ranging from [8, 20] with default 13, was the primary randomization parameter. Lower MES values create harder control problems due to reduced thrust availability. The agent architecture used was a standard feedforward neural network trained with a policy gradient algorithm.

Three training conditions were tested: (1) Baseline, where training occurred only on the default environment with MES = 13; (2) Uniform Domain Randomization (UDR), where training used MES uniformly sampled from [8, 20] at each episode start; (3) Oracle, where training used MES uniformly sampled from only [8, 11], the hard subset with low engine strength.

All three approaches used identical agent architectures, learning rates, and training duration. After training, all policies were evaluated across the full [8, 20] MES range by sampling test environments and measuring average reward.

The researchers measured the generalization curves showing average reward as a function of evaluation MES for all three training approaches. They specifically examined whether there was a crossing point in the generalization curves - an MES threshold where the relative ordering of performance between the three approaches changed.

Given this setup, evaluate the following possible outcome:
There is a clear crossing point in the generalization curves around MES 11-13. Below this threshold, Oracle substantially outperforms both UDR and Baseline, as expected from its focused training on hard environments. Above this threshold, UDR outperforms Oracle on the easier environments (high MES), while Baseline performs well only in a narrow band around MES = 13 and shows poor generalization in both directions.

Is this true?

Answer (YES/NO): NO